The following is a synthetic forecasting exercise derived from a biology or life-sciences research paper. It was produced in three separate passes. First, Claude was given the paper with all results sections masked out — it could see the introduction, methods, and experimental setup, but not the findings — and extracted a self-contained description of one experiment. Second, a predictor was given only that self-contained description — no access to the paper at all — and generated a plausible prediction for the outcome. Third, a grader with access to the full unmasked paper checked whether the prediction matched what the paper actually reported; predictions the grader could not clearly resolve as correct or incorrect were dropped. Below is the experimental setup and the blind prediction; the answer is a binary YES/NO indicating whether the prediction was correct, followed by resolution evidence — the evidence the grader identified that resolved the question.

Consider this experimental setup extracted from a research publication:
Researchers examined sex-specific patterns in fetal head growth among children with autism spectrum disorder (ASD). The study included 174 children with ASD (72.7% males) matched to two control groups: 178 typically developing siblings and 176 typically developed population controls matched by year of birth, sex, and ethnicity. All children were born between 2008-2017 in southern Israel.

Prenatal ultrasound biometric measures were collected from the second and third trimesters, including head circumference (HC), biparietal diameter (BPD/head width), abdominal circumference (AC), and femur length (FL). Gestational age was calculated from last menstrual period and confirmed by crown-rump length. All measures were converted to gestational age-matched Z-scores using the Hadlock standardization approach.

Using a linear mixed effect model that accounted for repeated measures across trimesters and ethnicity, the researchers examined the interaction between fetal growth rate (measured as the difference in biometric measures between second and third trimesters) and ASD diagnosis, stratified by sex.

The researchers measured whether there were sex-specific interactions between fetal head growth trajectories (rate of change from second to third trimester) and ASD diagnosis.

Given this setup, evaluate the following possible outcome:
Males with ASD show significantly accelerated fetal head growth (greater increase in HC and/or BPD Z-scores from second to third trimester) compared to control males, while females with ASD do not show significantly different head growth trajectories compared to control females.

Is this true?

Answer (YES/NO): NO